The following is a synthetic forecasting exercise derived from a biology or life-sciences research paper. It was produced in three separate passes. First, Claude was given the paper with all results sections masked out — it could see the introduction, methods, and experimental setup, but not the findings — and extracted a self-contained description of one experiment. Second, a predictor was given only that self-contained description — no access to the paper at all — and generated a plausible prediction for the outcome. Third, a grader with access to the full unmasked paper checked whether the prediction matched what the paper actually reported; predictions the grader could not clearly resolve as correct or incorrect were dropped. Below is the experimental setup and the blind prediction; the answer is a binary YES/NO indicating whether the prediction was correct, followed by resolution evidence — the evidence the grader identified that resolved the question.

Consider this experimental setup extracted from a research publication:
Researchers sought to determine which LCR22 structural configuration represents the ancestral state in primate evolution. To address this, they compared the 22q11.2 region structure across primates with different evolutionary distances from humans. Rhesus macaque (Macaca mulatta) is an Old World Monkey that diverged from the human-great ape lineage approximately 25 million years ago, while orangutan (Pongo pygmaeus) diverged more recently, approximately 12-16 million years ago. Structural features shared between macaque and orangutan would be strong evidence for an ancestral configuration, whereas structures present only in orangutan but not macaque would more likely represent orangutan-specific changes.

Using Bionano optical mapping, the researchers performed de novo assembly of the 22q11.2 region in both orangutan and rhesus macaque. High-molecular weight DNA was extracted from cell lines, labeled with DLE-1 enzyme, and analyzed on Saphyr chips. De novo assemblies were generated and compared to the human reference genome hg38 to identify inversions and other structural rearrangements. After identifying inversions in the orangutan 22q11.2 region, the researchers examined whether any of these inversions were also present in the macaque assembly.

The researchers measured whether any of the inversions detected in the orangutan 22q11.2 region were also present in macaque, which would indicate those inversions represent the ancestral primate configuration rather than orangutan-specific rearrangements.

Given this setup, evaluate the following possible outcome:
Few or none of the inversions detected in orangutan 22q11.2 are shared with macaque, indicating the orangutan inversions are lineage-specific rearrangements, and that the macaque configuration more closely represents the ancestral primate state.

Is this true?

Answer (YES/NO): NO